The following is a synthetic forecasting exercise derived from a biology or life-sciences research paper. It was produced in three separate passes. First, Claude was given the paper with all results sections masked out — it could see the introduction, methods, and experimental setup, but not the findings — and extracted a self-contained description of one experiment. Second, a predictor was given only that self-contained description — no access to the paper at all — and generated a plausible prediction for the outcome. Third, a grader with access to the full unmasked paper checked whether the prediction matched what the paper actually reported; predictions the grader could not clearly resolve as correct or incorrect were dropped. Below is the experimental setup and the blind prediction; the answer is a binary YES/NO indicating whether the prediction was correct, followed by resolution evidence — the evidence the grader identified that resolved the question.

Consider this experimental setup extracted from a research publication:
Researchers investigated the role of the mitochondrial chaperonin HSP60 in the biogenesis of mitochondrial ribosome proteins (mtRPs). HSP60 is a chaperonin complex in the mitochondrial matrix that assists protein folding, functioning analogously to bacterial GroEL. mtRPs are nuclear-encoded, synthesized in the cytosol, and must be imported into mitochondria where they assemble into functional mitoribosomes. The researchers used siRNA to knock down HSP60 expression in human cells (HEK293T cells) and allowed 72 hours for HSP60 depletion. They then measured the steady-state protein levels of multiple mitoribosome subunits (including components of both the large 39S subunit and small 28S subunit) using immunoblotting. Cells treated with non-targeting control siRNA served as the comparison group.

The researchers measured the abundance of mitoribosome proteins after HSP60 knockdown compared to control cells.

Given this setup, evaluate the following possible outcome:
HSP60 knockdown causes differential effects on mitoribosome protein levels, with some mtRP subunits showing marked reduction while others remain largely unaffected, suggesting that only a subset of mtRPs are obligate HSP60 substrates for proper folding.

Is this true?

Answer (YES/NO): NO